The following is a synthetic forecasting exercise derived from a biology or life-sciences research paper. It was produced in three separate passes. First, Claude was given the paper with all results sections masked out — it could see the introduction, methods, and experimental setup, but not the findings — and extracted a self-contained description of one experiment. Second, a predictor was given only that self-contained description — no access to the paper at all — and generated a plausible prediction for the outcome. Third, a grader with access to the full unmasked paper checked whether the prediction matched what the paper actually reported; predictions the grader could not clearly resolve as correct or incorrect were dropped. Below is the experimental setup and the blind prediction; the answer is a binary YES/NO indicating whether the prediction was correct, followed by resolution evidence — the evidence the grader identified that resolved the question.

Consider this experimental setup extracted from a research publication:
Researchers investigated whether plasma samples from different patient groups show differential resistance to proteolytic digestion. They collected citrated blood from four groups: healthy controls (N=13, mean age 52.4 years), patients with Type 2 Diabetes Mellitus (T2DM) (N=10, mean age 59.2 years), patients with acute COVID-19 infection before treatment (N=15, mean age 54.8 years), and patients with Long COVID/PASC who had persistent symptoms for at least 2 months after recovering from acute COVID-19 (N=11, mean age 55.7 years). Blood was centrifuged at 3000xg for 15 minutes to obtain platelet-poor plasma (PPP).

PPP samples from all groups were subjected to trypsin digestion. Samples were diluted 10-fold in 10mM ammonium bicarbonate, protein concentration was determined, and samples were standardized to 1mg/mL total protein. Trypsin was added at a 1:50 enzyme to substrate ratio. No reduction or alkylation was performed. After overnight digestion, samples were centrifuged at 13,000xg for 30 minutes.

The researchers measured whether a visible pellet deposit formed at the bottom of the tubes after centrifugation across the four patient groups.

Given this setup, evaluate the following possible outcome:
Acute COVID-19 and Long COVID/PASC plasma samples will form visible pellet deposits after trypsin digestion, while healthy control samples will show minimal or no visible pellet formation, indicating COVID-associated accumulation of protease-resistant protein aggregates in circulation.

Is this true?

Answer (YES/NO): YES